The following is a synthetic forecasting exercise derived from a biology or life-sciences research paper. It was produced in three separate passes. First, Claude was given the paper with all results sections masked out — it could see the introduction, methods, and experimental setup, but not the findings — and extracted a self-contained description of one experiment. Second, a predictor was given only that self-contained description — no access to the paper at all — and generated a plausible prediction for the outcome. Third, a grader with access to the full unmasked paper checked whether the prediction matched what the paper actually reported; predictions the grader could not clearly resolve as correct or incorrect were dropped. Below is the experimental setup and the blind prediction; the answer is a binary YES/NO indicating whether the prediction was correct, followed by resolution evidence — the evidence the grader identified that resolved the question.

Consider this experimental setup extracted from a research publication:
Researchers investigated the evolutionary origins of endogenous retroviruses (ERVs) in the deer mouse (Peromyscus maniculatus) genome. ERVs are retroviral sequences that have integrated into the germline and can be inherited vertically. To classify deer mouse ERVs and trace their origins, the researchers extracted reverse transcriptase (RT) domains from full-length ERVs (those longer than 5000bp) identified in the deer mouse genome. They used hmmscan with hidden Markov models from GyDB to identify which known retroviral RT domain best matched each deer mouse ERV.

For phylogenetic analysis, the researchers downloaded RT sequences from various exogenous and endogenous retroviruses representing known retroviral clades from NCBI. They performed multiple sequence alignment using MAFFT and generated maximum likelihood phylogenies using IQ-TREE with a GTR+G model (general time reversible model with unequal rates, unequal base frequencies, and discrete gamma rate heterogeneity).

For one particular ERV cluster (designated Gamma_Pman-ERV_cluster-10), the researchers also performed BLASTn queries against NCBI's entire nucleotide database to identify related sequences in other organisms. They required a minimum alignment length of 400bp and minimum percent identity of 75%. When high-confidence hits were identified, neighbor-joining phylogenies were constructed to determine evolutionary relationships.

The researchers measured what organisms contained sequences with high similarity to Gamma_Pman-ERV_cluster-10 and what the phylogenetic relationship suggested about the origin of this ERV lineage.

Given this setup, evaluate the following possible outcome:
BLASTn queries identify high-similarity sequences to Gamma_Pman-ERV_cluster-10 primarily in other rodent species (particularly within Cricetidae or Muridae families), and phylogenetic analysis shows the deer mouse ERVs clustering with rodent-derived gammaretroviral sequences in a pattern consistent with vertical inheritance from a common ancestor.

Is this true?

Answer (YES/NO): NO